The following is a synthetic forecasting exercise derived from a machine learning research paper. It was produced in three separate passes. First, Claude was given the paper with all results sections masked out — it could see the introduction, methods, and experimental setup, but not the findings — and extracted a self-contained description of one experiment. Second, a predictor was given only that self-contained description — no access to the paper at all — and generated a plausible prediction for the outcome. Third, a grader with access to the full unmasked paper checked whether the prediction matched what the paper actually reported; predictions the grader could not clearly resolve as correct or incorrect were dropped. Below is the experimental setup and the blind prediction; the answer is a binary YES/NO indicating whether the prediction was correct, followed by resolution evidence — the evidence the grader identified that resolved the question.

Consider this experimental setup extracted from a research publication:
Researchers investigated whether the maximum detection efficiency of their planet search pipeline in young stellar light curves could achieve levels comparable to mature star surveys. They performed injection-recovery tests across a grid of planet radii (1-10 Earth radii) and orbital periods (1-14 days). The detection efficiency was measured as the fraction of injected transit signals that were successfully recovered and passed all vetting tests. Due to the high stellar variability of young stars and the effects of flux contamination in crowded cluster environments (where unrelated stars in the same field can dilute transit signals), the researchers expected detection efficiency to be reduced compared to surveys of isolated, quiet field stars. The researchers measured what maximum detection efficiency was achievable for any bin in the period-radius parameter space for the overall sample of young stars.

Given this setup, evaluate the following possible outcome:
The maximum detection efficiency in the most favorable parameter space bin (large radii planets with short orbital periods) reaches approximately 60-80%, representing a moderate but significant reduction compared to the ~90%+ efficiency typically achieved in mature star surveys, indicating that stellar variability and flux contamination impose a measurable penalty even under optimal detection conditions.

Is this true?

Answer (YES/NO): NO